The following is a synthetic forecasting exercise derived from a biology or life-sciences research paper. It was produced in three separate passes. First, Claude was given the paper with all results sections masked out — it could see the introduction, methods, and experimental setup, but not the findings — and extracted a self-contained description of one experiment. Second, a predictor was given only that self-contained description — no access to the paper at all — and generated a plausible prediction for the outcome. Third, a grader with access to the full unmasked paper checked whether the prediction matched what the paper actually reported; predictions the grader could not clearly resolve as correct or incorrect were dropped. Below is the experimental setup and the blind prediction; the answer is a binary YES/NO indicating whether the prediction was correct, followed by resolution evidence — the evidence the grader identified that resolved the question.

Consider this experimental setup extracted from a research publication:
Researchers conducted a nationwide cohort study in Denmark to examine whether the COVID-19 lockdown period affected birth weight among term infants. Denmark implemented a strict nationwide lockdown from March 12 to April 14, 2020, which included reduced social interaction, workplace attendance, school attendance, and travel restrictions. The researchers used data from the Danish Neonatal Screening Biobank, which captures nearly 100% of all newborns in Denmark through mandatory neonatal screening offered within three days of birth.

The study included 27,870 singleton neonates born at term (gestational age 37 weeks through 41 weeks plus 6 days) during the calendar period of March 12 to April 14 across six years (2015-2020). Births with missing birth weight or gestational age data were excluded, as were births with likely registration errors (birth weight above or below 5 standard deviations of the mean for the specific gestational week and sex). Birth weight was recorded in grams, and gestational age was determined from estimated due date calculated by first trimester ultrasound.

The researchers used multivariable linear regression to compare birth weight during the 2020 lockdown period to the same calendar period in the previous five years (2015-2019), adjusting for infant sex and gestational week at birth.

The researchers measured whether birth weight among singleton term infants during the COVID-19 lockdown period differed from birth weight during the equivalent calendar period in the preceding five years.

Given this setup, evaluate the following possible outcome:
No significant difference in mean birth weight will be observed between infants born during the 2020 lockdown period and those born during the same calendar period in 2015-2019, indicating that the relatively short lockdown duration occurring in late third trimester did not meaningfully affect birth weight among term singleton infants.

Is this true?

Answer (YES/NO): NO